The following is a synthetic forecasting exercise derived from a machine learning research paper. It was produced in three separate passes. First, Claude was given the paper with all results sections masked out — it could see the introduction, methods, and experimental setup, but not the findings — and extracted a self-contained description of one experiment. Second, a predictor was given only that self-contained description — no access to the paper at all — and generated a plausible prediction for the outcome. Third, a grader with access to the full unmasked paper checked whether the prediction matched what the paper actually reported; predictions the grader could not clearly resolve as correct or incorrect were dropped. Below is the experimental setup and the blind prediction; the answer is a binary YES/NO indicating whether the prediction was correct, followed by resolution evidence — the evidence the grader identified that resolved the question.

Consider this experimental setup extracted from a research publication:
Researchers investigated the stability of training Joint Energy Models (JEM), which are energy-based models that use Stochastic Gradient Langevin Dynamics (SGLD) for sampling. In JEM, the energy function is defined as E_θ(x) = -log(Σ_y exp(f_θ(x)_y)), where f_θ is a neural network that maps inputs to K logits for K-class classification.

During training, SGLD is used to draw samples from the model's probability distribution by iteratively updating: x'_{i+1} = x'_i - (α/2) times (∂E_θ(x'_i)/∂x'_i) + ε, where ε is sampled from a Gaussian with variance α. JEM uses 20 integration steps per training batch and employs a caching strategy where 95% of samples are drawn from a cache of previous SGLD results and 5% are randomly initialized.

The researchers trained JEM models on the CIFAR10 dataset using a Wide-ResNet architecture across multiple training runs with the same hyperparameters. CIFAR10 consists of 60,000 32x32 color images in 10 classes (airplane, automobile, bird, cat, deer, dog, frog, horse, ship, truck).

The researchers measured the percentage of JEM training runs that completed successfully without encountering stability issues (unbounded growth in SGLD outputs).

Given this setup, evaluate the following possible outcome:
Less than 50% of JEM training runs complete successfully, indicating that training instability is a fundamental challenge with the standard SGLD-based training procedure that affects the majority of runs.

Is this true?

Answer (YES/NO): NO